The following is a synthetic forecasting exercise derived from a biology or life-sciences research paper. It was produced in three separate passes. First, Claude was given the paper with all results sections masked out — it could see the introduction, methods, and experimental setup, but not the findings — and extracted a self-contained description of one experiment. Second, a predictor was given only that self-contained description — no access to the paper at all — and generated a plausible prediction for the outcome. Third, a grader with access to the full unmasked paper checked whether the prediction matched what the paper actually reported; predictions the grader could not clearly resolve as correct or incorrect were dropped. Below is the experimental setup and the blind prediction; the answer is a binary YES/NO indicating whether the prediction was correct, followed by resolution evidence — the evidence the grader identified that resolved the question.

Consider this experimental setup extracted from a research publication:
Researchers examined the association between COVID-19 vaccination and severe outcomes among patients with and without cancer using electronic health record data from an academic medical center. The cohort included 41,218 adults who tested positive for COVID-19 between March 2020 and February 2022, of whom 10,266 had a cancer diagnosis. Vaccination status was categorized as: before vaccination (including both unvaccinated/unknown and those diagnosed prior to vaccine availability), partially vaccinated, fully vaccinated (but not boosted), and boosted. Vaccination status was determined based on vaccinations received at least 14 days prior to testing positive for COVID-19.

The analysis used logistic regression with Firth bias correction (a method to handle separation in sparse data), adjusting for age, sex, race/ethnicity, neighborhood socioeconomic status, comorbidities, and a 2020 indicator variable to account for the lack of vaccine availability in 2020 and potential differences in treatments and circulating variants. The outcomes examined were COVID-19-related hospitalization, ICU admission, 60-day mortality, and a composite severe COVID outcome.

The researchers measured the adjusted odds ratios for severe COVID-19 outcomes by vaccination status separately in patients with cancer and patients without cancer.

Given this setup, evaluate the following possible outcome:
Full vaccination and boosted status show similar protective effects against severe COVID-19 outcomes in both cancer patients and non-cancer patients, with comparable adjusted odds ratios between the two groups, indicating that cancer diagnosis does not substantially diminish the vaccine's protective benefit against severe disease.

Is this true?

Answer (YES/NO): YES